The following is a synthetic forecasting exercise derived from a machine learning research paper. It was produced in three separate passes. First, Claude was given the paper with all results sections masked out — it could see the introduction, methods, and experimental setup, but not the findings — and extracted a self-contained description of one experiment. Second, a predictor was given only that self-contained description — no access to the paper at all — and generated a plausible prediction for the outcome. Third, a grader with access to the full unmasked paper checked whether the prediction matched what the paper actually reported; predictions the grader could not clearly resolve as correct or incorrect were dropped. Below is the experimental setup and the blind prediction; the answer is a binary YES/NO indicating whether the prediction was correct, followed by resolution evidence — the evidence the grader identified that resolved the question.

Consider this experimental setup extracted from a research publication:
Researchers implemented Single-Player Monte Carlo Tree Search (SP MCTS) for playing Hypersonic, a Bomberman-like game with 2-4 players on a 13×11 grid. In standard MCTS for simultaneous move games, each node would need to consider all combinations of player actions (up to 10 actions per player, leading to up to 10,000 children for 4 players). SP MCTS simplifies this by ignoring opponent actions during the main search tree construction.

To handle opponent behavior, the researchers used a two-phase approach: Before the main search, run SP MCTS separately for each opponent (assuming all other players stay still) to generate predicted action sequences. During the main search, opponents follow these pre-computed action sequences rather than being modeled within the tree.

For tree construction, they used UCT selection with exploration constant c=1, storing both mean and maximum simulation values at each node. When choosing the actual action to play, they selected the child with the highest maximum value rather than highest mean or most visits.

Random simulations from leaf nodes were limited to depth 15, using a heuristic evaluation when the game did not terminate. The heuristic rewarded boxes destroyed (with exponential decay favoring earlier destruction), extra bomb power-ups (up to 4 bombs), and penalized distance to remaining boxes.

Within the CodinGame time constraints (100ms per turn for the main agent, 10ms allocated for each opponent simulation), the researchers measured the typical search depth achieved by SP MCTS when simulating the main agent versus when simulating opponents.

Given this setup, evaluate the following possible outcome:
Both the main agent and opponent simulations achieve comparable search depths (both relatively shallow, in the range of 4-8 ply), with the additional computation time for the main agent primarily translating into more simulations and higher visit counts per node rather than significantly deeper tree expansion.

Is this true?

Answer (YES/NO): NO